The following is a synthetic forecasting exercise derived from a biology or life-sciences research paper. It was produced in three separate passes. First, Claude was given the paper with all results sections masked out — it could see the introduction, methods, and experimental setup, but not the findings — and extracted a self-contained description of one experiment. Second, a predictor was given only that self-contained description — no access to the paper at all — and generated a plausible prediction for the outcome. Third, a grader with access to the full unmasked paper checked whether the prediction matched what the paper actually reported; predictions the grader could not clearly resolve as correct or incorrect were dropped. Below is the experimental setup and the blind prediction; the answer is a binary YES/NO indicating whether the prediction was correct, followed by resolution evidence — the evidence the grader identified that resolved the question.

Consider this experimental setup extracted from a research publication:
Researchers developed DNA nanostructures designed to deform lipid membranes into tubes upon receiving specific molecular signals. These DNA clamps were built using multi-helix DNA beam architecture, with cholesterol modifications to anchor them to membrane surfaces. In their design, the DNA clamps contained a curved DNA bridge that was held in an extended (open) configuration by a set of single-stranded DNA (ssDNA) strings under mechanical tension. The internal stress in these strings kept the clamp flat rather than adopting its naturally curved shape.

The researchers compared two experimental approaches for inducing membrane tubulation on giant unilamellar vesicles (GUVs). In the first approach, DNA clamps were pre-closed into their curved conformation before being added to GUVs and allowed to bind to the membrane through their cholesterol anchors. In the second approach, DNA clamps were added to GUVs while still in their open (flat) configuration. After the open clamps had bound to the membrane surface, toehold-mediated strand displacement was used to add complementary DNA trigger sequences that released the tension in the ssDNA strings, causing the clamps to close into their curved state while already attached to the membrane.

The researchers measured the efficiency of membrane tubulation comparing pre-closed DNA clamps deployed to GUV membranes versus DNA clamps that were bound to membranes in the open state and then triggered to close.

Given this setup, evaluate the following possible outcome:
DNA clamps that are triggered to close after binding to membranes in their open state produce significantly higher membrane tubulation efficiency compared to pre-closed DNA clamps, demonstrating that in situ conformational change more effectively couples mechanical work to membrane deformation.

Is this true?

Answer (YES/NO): YES